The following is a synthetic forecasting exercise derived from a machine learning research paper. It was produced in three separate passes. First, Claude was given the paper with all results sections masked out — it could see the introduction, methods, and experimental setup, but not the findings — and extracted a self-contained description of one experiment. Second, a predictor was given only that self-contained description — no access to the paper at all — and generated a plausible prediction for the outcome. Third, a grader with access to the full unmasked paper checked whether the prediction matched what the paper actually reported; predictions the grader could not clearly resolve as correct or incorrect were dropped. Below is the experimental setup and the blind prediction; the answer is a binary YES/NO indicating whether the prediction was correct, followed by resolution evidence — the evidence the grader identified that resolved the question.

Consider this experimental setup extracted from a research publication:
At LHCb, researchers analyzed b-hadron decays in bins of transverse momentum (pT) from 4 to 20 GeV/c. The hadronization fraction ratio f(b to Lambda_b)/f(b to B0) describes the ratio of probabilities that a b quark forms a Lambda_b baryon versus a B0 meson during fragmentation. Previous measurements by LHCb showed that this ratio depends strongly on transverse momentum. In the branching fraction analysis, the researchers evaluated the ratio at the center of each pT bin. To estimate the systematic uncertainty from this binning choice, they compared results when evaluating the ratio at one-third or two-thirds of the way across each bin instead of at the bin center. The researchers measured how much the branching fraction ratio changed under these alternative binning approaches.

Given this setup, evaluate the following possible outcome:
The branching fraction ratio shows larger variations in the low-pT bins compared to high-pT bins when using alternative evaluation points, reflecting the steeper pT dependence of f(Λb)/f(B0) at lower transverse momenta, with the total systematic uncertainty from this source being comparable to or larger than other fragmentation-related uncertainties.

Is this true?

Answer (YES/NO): NO